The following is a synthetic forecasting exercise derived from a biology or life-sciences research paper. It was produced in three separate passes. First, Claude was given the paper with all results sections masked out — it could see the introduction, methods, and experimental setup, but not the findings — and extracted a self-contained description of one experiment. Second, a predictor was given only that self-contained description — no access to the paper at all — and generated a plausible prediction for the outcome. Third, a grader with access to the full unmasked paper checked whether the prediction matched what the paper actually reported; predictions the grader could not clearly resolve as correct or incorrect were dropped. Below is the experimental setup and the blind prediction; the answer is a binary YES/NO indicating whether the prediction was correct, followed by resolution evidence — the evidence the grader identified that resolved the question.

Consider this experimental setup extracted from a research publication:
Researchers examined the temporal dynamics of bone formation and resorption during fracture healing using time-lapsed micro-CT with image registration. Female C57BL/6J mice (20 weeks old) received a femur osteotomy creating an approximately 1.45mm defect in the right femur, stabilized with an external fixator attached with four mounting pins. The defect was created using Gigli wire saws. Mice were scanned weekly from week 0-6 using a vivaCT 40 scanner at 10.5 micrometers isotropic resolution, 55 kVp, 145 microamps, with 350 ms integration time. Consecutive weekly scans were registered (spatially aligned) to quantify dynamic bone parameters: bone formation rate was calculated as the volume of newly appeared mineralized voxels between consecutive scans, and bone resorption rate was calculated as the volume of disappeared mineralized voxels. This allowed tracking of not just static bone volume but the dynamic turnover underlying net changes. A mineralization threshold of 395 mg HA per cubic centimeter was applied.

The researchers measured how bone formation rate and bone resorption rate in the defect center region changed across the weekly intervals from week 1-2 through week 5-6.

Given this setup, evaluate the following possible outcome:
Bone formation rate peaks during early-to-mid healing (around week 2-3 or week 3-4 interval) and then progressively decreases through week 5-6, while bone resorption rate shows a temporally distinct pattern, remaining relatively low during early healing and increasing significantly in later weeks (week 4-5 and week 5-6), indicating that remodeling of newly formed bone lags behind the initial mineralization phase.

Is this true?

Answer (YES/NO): NO